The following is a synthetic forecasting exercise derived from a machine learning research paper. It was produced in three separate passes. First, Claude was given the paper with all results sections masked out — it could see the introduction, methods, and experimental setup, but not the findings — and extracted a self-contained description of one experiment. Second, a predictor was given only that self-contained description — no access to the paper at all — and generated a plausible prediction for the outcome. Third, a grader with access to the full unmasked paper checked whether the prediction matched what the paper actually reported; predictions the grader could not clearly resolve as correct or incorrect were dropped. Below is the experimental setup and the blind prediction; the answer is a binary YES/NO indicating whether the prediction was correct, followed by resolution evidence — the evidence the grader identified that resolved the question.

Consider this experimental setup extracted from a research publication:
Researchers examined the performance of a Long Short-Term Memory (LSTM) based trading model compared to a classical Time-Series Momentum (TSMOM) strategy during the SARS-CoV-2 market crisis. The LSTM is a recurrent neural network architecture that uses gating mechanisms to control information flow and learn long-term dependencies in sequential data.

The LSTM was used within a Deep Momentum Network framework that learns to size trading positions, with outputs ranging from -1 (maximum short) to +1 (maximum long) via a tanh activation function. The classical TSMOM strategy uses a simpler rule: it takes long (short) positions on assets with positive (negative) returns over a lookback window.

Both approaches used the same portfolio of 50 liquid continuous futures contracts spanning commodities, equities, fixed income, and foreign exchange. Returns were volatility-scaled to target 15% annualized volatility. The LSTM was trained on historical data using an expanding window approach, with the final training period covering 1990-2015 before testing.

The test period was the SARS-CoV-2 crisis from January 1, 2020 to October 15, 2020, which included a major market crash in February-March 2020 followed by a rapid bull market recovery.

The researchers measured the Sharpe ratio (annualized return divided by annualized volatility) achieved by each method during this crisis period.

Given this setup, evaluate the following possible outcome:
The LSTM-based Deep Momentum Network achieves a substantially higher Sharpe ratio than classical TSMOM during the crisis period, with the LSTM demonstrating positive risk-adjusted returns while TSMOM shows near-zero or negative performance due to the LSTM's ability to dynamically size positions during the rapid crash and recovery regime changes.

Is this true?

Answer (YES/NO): NO